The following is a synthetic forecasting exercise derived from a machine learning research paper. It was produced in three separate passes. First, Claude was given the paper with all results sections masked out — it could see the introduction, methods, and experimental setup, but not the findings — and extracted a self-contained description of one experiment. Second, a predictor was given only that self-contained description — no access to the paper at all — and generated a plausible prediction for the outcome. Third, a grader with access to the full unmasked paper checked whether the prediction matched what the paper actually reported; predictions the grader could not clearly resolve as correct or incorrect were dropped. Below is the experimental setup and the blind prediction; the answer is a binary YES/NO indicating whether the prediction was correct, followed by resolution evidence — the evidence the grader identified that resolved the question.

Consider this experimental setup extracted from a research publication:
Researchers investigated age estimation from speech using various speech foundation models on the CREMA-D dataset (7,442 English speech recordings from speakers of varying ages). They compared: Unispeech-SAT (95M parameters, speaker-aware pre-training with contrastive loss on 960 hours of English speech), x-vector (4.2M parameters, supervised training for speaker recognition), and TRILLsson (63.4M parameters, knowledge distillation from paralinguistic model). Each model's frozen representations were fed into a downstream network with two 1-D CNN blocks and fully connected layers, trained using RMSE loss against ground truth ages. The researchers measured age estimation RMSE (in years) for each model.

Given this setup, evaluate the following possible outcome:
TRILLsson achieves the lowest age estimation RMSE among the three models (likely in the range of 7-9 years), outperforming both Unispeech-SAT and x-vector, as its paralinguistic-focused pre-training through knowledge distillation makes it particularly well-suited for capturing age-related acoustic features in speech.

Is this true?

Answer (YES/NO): NO